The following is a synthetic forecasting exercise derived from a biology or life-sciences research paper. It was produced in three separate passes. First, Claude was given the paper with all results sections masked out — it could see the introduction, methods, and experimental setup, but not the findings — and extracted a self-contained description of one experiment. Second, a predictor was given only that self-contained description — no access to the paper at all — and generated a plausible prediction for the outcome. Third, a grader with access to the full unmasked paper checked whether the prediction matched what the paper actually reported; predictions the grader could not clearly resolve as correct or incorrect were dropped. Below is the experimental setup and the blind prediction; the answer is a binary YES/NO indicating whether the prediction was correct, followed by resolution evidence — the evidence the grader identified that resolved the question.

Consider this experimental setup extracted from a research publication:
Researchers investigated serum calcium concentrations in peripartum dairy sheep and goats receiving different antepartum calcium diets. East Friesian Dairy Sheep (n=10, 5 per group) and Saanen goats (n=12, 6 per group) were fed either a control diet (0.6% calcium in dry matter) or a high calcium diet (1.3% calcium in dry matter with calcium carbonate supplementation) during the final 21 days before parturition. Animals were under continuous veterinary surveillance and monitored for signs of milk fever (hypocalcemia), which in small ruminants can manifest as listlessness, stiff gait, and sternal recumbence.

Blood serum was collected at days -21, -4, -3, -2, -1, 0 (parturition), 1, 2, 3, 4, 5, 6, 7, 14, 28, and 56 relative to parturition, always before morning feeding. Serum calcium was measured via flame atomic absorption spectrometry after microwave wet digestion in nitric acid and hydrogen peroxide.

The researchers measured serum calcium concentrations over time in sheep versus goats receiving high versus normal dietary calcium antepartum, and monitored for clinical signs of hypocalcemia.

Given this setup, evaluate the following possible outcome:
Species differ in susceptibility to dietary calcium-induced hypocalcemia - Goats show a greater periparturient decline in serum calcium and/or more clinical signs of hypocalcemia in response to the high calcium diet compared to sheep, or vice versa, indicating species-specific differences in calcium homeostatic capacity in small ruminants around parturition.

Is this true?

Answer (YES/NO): NO